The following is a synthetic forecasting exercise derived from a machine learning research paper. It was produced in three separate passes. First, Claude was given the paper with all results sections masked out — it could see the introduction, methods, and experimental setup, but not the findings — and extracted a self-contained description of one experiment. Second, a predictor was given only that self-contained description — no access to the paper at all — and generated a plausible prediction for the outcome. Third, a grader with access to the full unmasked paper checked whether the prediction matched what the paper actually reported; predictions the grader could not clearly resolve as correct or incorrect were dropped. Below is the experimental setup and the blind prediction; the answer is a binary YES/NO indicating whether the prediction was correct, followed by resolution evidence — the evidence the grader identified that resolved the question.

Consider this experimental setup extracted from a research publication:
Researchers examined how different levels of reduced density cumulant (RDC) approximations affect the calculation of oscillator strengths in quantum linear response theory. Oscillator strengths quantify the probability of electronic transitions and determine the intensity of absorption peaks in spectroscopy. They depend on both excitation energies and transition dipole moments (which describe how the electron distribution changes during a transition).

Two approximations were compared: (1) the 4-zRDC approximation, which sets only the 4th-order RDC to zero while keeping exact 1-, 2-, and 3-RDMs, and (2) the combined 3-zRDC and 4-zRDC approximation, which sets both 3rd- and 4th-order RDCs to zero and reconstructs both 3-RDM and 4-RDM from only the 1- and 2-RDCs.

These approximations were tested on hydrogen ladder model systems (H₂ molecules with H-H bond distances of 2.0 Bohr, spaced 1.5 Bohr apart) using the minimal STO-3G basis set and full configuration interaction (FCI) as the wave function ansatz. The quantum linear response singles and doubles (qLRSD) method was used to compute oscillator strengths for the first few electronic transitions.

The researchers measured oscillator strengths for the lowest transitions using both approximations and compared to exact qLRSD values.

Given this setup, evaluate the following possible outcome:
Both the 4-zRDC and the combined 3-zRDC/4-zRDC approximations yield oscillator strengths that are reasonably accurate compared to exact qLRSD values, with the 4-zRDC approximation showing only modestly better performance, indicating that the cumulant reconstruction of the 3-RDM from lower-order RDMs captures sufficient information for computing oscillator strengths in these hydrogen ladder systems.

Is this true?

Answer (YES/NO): NO